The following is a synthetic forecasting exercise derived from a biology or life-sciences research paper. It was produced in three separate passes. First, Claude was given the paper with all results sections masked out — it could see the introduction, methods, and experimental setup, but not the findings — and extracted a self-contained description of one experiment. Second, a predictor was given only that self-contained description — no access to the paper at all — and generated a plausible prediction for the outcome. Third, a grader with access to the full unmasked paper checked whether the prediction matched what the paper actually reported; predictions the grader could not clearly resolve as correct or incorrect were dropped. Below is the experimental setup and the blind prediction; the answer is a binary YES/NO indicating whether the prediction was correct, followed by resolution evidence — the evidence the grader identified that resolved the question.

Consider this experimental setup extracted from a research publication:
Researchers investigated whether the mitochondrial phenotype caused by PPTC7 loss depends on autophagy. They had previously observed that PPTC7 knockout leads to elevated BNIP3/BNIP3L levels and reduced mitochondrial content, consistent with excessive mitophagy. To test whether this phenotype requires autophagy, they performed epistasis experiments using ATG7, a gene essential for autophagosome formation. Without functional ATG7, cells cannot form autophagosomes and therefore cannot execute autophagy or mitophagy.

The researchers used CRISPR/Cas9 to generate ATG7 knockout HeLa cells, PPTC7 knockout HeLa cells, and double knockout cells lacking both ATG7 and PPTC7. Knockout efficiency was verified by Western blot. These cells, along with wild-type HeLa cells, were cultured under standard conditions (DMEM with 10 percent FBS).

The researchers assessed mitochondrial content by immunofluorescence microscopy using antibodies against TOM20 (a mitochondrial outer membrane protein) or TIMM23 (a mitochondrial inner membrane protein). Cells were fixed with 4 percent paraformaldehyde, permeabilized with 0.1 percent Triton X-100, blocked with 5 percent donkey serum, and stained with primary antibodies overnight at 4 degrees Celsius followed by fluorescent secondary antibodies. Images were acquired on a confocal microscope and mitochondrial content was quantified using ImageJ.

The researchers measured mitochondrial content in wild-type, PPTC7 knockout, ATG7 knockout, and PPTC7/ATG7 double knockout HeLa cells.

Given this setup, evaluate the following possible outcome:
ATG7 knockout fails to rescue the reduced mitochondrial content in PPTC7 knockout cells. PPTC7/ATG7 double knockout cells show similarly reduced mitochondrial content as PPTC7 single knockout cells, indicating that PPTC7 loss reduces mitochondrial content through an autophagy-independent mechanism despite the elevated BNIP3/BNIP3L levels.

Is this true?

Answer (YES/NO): NO